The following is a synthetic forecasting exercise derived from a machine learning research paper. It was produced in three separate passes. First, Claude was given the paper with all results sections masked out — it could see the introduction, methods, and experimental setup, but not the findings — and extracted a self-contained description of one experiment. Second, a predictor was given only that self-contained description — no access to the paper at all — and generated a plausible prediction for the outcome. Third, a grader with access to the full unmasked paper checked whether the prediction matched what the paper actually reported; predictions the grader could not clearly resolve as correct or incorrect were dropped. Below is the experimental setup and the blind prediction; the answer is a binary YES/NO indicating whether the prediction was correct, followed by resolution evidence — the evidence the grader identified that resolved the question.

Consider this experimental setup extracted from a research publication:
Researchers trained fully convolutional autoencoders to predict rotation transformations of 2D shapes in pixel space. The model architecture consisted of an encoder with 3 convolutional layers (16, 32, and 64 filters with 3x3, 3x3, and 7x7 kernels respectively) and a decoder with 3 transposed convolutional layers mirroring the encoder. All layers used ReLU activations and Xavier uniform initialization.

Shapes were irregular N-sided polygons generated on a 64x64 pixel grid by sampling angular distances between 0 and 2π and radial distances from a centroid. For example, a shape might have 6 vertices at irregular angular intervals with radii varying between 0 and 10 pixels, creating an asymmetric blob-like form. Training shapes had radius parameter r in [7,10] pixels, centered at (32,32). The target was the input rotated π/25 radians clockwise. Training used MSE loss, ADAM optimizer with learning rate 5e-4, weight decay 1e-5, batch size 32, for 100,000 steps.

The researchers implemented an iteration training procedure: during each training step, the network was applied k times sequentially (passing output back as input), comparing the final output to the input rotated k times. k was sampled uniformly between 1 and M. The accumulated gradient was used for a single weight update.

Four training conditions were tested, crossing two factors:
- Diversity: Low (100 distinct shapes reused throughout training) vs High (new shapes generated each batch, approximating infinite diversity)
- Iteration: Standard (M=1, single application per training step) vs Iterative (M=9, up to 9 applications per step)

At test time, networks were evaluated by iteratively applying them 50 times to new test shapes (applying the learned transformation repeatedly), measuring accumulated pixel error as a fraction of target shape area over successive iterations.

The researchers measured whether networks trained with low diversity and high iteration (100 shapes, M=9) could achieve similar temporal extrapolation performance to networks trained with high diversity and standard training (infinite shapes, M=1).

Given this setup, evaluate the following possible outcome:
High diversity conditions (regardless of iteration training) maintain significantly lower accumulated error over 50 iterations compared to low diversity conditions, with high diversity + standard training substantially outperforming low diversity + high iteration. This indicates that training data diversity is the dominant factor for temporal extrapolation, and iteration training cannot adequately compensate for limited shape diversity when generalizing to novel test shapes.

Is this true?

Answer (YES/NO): NO